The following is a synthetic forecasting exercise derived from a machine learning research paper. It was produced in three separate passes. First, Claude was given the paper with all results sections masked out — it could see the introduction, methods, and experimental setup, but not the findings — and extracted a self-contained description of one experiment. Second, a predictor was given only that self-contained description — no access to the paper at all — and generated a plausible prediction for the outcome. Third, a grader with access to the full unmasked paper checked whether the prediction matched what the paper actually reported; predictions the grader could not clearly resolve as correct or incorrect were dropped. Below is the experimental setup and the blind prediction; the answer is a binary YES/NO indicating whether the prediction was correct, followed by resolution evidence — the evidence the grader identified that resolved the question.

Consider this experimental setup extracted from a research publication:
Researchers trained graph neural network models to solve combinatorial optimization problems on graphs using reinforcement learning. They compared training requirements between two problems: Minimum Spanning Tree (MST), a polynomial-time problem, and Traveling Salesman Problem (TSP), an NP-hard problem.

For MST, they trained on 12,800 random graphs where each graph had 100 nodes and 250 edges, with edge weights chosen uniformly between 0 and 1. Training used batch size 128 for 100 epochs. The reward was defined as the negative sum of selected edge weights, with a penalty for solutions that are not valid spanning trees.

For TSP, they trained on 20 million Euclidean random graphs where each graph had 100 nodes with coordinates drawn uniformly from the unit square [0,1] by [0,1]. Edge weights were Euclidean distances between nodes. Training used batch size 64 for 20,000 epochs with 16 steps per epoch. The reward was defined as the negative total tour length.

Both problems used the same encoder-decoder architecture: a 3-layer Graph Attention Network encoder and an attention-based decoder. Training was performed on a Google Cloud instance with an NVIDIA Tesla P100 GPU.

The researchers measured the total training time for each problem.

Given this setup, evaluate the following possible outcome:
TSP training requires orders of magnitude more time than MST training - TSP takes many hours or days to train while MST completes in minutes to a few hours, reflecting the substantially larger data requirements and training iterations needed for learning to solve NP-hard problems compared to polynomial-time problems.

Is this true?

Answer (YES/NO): NO